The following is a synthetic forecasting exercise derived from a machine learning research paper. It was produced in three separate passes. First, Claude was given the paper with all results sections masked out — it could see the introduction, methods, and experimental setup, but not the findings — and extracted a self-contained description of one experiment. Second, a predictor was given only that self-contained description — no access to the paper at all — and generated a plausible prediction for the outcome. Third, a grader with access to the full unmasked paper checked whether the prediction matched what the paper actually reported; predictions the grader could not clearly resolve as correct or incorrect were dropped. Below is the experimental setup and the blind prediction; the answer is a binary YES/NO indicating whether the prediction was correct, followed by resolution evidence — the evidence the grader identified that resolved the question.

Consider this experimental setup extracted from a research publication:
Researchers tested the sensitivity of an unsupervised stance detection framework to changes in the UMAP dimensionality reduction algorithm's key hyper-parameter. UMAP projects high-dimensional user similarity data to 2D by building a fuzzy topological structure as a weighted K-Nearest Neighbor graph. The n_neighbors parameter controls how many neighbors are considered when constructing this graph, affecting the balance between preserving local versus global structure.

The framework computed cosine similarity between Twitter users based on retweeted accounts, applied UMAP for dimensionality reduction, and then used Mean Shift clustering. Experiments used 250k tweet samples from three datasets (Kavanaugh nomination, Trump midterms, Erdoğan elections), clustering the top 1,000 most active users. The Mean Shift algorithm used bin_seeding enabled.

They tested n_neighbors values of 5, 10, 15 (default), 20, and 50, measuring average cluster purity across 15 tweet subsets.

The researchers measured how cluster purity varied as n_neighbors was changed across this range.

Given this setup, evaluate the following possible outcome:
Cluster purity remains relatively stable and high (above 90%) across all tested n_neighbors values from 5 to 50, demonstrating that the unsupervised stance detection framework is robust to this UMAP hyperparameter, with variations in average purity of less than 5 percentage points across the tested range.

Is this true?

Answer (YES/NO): YES